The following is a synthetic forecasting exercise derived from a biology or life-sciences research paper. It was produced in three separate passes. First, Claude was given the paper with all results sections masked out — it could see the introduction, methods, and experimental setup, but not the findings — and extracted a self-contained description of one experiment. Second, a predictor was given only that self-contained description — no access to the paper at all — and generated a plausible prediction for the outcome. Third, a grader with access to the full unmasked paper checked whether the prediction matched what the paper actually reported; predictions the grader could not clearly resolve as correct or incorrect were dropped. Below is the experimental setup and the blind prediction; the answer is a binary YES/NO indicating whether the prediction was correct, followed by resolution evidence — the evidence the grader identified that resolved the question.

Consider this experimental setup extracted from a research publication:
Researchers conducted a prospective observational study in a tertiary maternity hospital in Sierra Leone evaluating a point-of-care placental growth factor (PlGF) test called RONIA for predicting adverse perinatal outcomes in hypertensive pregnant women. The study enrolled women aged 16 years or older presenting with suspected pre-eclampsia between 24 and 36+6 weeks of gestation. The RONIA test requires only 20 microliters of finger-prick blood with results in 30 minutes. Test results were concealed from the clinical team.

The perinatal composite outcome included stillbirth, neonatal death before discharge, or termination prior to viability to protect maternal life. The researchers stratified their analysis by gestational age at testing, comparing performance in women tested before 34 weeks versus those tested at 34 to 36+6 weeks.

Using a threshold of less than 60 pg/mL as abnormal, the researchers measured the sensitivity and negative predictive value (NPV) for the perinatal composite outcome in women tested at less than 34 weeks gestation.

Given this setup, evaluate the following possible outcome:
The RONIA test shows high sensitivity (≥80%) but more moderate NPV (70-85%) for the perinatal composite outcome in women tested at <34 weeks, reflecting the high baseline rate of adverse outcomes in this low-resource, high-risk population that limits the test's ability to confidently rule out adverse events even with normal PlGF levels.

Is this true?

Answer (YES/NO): NO